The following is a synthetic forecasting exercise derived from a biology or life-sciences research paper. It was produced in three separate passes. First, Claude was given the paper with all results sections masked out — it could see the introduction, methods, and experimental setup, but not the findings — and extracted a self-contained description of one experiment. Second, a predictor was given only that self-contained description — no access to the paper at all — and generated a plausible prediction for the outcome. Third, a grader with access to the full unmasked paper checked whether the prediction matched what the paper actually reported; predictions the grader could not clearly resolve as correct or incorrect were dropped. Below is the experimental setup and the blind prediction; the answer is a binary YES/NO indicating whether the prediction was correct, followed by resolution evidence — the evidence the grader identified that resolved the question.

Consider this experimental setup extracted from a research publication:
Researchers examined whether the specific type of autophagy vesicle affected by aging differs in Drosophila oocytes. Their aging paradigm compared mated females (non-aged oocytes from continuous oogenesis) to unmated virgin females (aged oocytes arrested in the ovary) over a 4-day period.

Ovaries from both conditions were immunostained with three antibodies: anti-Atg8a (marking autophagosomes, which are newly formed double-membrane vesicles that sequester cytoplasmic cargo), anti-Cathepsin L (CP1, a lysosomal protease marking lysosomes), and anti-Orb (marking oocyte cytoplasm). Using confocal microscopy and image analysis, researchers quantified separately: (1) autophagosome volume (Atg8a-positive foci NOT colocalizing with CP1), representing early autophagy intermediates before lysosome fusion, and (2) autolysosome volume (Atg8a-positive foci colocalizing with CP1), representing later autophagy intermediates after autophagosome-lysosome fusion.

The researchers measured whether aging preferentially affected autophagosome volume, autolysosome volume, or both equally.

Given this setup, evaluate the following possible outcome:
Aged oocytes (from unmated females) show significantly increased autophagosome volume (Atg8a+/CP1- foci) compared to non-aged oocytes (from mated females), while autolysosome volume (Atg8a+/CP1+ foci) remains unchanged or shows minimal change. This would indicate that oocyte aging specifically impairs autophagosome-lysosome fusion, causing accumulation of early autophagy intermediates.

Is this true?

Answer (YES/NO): NO